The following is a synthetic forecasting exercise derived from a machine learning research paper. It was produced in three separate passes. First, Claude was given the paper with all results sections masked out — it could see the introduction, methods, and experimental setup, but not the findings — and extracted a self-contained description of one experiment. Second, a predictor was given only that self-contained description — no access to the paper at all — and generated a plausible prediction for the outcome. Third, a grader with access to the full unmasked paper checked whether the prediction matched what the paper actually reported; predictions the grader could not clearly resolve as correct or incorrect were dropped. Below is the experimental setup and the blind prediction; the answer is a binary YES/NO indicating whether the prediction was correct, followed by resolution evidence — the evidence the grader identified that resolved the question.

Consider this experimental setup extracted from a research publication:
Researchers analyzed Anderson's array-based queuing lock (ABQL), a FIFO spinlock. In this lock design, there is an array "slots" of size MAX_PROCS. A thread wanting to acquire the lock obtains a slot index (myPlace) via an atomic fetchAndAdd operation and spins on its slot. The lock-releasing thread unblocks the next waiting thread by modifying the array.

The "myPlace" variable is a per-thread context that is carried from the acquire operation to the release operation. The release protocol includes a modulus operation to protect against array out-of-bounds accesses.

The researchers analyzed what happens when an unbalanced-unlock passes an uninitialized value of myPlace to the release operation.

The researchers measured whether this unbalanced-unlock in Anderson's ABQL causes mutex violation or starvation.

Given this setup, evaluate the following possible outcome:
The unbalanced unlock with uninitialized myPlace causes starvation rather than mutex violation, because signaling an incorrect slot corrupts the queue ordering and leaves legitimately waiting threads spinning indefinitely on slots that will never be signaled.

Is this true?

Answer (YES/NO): NO